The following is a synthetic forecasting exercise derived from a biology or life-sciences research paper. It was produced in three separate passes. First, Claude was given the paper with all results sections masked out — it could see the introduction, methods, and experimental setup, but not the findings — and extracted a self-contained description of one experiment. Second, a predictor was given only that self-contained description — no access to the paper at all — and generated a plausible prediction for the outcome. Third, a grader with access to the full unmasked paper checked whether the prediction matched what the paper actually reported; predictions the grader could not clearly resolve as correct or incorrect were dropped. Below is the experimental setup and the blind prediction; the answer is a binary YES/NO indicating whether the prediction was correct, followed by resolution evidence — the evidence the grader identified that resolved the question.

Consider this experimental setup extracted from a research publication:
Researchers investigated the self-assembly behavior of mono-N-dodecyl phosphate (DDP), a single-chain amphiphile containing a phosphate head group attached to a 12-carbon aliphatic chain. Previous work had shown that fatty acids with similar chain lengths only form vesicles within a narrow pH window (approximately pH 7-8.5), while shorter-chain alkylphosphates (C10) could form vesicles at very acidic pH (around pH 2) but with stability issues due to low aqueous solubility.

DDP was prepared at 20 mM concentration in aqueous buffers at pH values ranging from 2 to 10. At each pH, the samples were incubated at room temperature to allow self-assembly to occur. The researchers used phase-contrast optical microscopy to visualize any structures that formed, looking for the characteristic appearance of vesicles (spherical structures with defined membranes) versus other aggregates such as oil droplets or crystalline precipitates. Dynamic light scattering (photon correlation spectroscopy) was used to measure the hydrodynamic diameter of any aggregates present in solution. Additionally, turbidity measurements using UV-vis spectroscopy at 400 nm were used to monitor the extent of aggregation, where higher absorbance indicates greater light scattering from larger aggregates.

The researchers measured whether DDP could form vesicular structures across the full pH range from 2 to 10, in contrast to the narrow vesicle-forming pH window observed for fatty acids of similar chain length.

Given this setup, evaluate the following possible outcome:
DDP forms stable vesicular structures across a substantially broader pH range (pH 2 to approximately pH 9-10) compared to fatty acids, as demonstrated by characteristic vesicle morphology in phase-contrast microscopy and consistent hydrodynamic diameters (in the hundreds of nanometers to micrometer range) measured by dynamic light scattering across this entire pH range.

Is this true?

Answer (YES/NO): YES